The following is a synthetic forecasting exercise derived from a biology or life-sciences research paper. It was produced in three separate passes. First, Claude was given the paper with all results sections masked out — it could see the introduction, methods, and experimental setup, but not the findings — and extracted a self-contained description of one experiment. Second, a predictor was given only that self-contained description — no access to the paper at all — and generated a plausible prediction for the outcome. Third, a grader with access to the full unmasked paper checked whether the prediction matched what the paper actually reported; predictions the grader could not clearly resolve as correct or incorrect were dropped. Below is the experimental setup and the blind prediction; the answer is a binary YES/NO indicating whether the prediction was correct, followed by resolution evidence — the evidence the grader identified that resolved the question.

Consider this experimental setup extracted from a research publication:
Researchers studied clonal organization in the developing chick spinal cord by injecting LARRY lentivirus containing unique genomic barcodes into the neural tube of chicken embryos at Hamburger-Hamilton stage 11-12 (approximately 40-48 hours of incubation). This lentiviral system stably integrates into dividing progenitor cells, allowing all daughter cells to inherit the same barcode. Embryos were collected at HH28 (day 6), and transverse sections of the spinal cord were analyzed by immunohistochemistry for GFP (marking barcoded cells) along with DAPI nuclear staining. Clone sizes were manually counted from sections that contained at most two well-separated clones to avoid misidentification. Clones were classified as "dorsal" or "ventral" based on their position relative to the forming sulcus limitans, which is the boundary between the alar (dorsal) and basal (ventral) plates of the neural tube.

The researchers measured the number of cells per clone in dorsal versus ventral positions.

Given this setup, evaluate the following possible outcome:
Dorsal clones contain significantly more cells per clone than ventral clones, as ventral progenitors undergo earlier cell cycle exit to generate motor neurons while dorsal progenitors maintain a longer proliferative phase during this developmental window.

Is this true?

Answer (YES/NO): YES